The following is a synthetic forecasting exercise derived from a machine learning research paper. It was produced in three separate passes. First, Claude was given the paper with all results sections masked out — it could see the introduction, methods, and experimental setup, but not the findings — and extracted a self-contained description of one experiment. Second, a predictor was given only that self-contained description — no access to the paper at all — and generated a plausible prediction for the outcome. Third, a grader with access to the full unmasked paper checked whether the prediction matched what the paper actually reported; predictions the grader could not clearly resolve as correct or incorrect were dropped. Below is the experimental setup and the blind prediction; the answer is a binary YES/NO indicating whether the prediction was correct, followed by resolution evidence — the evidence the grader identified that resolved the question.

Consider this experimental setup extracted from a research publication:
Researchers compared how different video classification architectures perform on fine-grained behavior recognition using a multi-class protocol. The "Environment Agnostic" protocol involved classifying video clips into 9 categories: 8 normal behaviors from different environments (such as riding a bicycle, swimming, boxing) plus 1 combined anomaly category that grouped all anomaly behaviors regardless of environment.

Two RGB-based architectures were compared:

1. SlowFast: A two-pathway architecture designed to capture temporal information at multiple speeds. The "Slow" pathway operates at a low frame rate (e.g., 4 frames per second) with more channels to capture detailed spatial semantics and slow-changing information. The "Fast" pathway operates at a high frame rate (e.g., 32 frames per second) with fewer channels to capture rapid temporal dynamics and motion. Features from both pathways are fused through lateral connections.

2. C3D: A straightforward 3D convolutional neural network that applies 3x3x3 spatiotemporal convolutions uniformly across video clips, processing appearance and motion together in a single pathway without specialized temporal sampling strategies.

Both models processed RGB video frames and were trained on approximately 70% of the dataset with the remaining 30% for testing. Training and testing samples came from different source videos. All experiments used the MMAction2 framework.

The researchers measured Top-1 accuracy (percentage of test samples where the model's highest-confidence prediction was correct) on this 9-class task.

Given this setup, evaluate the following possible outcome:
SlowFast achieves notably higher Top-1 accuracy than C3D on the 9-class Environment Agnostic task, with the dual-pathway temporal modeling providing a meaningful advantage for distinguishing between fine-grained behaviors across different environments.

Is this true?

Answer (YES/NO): NO